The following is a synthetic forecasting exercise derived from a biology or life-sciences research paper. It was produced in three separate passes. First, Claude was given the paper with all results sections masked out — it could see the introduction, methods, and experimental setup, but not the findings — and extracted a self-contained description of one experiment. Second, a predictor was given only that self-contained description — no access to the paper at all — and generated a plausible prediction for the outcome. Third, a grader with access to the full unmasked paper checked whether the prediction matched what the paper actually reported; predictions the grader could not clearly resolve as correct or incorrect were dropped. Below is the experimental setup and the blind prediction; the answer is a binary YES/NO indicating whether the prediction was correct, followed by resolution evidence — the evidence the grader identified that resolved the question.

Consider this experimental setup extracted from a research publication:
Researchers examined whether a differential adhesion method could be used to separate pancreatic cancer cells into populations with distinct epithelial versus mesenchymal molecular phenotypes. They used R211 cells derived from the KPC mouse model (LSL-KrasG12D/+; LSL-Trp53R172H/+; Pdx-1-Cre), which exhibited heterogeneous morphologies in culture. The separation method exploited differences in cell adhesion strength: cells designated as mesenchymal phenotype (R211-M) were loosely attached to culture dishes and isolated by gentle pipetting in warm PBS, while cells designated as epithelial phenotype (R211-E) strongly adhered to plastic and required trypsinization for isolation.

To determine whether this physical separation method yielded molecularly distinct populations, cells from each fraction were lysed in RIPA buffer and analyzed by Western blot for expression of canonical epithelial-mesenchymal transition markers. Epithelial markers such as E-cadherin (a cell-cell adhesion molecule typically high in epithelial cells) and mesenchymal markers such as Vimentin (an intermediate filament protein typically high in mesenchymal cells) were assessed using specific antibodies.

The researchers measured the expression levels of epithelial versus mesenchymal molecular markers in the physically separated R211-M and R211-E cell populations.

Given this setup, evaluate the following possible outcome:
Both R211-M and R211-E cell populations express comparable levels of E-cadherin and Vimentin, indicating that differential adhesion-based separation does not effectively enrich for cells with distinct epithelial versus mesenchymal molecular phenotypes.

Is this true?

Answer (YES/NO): NO